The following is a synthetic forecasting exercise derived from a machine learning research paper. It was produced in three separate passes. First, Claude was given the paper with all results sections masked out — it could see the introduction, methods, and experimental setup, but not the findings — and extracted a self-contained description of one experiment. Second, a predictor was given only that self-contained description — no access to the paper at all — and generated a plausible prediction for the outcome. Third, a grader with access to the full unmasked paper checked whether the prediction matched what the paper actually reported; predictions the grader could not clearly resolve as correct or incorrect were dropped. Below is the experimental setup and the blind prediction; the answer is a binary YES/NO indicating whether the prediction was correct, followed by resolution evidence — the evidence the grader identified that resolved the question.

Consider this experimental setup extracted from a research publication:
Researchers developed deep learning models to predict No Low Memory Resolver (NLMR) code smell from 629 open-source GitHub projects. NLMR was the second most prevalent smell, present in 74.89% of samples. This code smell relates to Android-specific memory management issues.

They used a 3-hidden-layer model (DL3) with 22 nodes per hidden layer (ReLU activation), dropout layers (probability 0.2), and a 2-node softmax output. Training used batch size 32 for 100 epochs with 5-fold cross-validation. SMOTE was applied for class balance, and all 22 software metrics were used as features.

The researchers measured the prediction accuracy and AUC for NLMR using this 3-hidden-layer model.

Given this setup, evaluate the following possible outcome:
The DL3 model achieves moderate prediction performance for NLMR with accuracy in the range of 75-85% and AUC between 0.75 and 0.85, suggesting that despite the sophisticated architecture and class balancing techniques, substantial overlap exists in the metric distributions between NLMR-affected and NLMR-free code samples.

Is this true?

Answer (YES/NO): NO